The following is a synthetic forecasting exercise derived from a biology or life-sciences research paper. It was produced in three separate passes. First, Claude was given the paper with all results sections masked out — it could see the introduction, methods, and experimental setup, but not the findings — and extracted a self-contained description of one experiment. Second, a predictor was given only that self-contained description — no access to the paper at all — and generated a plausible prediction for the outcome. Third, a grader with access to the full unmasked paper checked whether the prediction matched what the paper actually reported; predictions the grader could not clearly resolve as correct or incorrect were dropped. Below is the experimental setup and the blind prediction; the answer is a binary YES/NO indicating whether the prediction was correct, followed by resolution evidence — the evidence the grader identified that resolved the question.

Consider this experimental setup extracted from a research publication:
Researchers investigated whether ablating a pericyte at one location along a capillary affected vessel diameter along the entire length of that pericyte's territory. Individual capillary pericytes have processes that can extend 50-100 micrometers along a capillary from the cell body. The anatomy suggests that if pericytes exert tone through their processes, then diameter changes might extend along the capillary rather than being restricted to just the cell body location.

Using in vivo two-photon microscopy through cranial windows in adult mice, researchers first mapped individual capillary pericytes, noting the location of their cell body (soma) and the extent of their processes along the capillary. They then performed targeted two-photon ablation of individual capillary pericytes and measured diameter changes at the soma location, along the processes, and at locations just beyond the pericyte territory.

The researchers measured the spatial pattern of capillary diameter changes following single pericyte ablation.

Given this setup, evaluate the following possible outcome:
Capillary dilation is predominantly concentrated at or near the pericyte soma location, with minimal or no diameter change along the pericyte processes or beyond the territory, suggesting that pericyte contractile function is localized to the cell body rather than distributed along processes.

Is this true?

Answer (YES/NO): NO